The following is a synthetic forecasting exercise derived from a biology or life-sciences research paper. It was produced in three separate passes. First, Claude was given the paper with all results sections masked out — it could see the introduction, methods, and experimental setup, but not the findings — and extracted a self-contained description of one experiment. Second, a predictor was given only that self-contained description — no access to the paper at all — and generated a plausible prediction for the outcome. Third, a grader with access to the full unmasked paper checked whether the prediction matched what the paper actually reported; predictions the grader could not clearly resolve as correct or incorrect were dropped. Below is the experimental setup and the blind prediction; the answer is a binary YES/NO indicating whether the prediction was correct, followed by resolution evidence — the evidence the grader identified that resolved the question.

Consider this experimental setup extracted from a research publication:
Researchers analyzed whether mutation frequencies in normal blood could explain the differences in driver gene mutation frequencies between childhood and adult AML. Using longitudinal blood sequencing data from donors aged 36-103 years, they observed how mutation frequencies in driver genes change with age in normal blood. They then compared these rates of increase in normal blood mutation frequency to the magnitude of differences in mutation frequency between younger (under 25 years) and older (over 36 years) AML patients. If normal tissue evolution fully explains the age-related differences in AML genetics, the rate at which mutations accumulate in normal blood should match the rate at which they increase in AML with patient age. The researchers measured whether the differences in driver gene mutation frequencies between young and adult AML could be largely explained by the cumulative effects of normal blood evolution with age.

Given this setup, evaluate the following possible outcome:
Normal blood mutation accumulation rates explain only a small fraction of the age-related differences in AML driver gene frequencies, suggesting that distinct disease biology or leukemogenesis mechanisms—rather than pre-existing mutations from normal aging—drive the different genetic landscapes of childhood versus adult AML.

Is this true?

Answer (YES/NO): NO